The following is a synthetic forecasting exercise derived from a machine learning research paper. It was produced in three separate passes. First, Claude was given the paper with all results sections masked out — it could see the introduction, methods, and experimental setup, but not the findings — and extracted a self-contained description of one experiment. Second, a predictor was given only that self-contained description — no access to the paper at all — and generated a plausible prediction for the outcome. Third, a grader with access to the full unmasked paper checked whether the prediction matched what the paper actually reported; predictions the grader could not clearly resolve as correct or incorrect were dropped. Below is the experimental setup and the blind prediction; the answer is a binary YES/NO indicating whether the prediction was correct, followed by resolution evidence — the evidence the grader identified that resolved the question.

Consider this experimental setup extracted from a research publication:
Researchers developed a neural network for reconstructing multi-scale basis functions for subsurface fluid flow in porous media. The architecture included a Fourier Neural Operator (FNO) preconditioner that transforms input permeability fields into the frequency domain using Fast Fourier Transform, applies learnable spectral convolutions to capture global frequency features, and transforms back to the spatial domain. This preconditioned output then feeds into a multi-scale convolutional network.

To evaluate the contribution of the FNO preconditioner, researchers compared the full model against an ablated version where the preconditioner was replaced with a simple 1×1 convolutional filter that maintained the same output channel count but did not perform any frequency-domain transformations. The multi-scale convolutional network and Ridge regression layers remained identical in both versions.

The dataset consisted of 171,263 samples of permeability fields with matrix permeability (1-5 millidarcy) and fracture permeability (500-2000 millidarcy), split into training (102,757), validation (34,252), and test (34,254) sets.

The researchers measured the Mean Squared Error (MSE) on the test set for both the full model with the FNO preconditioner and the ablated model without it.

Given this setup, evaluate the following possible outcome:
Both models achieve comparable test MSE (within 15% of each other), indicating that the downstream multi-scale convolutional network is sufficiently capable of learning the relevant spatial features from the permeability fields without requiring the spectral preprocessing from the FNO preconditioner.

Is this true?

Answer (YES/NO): NO